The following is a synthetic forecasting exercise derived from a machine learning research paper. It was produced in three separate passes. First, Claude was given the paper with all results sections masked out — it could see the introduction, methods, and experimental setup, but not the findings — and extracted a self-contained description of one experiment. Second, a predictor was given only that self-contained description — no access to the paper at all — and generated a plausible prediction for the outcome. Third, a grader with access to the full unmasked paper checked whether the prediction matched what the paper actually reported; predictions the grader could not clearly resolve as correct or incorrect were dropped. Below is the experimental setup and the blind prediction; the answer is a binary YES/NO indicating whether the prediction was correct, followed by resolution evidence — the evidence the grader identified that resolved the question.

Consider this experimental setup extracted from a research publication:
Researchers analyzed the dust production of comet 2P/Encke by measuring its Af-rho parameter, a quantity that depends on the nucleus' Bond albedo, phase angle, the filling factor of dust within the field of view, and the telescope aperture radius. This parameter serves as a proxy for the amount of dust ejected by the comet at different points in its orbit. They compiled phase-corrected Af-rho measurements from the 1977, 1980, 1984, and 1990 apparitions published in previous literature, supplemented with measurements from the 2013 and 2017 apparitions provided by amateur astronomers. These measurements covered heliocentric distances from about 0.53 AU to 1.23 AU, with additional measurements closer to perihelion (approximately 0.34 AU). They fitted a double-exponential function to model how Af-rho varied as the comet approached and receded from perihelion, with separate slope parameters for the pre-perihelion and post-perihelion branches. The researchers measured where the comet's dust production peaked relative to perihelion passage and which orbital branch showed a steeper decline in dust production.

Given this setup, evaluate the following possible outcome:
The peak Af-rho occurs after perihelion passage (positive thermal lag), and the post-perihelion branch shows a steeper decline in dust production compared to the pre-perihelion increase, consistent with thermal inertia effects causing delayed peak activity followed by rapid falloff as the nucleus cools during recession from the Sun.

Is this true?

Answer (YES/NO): NO